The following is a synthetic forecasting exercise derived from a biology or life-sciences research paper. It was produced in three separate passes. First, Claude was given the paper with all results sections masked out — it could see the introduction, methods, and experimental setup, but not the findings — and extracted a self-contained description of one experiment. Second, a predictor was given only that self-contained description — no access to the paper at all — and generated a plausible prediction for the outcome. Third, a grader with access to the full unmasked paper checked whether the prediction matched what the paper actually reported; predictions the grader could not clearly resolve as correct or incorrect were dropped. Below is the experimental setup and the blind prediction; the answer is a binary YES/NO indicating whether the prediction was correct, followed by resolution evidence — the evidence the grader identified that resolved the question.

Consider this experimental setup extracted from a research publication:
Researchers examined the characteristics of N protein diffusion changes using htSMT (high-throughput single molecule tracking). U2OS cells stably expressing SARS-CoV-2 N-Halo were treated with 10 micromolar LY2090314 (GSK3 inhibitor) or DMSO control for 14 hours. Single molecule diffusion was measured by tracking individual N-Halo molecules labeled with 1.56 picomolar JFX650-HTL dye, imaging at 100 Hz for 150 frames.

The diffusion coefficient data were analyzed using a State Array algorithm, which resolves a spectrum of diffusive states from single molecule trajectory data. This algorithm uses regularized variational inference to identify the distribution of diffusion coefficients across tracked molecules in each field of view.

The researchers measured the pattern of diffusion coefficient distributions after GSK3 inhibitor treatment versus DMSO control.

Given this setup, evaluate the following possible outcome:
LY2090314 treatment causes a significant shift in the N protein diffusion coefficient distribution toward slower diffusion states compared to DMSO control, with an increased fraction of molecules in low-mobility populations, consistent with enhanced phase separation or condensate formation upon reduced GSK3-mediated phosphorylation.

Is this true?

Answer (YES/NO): YES